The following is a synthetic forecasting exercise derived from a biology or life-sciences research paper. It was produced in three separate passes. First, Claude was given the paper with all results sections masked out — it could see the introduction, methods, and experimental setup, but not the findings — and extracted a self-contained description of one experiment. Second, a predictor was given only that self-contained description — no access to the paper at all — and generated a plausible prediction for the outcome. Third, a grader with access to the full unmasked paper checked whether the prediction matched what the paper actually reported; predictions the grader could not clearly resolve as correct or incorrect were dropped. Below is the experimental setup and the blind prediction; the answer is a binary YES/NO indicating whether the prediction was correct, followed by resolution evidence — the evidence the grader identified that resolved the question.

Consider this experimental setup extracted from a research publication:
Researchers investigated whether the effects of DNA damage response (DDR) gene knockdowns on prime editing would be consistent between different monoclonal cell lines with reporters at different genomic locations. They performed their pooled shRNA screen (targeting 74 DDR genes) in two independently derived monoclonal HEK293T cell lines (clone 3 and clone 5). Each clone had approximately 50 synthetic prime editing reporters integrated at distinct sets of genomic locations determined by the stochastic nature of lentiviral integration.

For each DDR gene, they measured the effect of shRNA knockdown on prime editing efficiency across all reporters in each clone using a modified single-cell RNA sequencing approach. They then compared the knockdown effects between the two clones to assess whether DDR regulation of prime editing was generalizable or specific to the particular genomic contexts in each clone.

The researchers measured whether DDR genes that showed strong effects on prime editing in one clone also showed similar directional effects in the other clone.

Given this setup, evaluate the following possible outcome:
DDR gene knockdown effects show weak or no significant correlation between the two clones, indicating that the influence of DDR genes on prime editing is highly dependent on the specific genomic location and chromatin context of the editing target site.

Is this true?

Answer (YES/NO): NO